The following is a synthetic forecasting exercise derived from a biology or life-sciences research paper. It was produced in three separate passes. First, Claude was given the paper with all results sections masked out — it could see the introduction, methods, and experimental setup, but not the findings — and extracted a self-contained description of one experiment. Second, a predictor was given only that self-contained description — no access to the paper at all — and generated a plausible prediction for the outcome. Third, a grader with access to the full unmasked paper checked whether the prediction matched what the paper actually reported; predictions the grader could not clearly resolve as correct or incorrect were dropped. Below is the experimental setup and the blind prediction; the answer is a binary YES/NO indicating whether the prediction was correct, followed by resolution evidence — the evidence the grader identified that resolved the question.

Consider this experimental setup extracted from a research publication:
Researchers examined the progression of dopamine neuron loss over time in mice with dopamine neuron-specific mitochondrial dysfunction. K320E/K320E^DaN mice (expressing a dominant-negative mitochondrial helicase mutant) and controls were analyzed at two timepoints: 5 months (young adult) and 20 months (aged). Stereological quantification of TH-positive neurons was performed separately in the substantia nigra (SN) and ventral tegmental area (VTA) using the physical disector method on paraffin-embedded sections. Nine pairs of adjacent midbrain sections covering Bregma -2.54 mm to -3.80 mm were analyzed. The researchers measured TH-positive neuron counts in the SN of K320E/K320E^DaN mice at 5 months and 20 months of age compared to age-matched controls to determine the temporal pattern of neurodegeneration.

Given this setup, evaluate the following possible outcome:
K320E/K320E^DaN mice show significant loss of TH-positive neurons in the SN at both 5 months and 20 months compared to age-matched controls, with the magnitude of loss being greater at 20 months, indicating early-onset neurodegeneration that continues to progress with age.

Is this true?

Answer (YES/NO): NO